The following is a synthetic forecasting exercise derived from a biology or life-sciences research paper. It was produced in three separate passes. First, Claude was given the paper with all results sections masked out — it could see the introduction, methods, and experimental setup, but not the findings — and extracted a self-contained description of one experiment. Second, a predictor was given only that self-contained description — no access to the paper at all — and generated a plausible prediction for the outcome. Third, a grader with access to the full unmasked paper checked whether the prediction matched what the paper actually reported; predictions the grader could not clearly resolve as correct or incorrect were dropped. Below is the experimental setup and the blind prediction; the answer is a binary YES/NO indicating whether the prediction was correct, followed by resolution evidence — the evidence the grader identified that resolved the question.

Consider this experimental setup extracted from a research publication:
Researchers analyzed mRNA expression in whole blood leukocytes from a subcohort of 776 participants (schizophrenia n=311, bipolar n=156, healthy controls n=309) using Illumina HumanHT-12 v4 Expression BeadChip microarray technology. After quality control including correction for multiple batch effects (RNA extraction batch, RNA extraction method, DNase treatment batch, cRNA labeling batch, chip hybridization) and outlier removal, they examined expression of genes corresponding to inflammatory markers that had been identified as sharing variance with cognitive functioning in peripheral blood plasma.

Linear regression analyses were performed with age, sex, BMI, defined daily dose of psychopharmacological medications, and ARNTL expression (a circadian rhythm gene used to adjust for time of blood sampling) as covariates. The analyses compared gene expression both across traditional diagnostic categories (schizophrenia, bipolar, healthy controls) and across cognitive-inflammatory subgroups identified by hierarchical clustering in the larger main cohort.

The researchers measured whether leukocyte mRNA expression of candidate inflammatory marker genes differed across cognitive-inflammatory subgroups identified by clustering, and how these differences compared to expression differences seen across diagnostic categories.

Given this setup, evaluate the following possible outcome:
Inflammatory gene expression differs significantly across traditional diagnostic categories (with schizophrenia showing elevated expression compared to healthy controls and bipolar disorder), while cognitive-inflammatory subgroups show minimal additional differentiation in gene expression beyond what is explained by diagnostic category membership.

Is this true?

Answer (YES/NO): NO